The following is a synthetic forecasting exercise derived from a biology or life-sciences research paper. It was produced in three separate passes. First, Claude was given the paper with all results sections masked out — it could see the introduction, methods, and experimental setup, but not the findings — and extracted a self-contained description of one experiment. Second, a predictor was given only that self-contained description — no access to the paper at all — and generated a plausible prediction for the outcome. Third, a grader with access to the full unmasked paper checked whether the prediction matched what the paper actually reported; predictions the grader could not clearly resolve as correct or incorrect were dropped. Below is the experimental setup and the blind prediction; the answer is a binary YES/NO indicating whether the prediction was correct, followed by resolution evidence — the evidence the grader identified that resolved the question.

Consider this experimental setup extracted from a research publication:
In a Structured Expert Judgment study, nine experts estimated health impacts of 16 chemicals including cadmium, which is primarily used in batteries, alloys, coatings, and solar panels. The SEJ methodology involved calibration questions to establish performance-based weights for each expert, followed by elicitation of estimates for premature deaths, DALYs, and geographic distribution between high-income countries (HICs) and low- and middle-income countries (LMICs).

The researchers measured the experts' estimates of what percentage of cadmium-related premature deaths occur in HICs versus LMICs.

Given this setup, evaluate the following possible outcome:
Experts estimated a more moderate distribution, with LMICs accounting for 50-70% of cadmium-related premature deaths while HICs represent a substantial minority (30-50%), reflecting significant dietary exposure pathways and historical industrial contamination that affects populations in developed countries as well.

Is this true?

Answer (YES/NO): NO